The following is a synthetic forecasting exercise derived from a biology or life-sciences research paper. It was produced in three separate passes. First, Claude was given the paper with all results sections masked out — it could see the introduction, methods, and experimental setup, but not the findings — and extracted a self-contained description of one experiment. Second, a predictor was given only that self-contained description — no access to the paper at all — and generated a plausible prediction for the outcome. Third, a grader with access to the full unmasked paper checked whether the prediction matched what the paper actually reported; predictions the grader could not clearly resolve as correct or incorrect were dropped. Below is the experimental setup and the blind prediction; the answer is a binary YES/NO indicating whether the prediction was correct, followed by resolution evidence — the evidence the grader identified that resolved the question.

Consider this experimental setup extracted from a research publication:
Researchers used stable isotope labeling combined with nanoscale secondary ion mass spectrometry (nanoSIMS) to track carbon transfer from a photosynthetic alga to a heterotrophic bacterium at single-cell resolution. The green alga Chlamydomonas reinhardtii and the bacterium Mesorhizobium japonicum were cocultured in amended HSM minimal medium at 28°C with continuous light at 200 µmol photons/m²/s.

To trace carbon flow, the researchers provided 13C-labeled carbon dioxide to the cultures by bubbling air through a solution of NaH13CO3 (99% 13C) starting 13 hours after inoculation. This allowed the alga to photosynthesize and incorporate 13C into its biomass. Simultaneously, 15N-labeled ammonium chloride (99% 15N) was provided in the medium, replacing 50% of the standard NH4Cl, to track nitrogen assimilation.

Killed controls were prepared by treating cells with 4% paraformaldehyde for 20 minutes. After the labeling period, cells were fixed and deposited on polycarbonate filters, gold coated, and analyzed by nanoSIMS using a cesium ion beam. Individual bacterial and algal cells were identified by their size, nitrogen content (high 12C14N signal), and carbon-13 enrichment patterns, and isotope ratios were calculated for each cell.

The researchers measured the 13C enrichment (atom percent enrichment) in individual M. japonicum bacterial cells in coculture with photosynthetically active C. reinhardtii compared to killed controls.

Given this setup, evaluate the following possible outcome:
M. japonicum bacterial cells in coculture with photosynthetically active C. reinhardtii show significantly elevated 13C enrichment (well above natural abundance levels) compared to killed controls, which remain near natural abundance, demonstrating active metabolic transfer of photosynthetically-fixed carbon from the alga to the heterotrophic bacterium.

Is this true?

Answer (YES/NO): YES